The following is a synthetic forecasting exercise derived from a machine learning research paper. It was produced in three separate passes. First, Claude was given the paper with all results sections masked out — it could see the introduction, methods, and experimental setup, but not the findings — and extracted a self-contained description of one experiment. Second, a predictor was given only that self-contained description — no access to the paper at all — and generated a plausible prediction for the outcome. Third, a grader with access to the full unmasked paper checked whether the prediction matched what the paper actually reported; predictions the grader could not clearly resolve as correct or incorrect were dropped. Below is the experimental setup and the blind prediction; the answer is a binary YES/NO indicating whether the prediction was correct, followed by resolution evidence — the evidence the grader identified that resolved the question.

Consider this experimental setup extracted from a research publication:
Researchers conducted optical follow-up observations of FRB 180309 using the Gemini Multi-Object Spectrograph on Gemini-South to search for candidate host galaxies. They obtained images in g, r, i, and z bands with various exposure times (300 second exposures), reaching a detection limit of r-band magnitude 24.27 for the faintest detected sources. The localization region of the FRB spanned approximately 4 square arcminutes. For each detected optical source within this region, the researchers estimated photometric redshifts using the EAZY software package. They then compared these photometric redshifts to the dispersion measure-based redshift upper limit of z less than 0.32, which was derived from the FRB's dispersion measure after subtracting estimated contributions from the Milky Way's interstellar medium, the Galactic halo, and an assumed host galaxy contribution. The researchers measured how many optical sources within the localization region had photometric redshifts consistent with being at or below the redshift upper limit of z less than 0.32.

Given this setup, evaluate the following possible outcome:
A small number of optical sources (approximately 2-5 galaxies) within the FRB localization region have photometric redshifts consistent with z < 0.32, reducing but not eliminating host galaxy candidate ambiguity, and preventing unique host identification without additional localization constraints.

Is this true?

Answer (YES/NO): NO